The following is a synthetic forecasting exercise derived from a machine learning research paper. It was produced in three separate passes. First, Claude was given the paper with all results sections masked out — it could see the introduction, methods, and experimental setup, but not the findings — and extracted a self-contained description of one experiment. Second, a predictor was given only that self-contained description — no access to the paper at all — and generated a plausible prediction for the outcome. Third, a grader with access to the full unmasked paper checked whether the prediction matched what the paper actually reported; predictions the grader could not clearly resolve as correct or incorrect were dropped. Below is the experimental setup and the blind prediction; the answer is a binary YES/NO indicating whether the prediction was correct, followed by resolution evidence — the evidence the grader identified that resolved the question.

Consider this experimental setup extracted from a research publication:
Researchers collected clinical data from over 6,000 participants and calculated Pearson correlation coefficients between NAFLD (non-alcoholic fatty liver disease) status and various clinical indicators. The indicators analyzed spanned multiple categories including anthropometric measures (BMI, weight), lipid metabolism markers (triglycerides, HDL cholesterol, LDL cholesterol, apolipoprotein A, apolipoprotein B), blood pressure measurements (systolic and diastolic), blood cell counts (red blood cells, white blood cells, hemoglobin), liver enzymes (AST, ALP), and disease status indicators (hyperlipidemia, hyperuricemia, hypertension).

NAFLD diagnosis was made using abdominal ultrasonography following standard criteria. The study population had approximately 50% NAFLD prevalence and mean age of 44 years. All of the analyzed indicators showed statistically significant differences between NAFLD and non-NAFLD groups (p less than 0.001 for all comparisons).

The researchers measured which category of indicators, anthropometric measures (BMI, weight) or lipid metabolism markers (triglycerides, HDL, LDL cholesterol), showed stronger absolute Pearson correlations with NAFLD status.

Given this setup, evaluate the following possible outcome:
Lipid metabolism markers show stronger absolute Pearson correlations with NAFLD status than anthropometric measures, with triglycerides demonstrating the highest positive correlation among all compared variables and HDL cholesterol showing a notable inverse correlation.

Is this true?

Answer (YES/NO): NO